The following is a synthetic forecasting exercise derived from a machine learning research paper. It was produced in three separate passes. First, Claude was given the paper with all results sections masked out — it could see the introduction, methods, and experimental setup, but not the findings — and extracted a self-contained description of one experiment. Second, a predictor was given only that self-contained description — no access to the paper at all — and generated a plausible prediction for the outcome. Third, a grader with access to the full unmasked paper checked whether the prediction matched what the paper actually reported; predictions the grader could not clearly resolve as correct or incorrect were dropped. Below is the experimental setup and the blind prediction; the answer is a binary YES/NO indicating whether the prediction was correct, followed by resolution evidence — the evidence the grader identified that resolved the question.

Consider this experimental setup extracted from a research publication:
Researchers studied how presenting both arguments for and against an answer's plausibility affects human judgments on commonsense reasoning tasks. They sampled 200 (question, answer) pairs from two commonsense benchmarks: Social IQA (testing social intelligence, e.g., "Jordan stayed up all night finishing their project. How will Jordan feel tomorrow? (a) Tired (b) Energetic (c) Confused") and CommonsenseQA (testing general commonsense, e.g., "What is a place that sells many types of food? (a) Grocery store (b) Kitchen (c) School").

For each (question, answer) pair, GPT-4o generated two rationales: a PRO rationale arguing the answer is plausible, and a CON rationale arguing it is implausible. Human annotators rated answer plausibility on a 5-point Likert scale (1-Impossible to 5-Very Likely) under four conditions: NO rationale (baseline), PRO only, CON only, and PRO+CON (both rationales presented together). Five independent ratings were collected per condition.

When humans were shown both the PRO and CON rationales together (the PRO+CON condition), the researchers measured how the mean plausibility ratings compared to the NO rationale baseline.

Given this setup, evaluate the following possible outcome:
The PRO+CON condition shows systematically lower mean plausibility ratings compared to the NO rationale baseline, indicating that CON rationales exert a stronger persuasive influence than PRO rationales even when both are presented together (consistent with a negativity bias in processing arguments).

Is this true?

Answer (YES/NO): NO